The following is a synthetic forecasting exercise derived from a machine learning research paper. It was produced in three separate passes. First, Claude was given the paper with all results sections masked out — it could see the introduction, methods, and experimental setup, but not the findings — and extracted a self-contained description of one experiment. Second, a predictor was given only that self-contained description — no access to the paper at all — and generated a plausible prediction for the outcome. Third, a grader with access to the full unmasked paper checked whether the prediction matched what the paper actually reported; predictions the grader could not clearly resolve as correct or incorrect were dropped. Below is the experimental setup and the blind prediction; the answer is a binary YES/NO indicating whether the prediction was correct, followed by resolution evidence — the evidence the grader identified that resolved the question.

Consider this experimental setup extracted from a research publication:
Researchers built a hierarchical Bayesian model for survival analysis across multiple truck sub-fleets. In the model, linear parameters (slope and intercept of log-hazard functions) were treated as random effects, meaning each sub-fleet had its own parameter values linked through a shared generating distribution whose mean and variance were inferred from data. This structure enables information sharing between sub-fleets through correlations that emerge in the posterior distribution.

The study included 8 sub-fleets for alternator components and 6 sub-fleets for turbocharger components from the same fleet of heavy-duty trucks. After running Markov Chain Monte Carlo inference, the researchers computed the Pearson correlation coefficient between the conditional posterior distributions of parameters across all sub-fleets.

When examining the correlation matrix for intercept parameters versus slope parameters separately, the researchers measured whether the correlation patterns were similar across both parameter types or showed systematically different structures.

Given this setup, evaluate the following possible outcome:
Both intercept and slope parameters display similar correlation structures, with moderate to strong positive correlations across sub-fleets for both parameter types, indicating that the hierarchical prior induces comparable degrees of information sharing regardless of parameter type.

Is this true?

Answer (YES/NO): NO